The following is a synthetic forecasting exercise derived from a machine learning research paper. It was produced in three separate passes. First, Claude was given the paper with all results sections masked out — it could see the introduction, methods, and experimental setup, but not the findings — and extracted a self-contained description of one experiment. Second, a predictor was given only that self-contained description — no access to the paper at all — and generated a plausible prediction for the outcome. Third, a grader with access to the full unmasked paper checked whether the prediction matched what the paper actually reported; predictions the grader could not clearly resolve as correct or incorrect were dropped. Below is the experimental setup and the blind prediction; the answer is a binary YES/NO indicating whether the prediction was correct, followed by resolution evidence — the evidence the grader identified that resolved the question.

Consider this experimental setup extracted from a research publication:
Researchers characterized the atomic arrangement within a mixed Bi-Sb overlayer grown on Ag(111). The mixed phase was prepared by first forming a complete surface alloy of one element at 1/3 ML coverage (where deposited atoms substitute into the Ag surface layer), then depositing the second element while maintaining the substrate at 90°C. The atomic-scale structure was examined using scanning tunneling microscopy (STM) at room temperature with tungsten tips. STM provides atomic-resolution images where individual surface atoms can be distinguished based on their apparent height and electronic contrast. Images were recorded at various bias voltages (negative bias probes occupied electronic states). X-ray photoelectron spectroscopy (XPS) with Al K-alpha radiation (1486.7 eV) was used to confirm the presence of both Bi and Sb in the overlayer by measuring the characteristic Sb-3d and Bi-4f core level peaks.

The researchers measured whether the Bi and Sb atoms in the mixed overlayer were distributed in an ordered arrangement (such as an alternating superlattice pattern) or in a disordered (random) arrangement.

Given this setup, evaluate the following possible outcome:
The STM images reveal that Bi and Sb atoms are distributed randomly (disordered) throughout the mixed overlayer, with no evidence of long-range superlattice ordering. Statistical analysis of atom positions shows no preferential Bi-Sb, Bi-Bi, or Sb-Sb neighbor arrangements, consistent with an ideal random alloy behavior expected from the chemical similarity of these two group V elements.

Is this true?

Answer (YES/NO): NO